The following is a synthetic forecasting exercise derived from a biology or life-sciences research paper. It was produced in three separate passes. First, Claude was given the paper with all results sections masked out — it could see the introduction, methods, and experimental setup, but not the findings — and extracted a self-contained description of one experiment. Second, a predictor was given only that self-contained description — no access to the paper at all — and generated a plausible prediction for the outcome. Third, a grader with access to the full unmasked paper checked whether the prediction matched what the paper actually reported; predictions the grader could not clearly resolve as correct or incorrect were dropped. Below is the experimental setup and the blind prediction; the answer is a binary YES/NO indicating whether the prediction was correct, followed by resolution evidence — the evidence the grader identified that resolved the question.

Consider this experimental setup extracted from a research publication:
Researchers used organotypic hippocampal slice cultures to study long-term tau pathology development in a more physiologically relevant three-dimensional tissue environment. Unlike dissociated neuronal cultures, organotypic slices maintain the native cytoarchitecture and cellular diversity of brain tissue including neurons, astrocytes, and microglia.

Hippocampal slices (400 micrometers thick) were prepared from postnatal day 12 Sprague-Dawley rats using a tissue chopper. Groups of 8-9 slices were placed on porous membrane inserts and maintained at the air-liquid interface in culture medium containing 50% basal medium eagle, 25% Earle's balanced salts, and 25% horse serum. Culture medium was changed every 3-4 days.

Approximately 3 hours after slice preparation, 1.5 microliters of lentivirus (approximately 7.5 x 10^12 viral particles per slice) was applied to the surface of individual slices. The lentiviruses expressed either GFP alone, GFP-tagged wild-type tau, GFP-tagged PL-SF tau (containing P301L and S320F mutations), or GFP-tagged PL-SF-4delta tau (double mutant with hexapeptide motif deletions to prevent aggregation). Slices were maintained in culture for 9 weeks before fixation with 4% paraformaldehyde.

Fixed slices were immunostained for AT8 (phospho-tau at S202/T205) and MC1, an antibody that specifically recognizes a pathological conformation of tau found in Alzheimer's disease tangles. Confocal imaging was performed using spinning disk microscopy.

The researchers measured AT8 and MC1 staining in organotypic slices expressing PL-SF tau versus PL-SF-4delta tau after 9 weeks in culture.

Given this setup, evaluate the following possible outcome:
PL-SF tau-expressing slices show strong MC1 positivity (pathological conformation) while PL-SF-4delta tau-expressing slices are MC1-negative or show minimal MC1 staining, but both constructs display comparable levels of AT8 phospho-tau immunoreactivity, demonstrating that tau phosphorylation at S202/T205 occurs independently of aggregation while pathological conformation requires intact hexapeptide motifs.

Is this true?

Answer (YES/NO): NO